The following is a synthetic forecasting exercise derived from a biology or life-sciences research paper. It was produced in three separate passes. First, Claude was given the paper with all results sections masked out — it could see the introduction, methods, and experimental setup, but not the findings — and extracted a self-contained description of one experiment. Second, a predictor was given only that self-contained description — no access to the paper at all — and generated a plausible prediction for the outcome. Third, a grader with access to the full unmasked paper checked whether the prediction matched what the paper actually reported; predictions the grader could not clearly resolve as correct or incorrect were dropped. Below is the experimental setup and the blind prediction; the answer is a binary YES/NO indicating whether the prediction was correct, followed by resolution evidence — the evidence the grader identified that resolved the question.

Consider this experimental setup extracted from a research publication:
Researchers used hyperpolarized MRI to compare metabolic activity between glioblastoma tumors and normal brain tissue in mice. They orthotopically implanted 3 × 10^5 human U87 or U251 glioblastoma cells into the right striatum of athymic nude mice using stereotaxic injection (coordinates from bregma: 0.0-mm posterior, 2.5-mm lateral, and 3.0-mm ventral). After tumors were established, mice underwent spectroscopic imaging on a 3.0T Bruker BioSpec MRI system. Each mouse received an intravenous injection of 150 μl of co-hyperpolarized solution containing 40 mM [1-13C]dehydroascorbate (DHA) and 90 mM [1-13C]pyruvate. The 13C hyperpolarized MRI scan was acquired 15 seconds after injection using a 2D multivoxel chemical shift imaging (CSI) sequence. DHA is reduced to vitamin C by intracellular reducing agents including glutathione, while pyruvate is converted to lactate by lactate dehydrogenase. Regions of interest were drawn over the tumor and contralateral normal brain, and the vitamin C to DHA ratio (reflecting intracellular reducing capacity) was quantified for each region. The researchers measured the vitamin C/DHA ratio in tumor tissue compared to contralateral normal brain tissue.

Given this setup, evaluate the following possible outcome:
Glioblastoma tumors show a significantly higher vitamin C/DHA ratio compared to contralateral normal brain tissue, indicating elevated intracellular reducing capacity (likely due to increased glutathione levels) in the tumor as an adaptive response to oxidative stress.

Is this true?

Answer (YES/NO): NO